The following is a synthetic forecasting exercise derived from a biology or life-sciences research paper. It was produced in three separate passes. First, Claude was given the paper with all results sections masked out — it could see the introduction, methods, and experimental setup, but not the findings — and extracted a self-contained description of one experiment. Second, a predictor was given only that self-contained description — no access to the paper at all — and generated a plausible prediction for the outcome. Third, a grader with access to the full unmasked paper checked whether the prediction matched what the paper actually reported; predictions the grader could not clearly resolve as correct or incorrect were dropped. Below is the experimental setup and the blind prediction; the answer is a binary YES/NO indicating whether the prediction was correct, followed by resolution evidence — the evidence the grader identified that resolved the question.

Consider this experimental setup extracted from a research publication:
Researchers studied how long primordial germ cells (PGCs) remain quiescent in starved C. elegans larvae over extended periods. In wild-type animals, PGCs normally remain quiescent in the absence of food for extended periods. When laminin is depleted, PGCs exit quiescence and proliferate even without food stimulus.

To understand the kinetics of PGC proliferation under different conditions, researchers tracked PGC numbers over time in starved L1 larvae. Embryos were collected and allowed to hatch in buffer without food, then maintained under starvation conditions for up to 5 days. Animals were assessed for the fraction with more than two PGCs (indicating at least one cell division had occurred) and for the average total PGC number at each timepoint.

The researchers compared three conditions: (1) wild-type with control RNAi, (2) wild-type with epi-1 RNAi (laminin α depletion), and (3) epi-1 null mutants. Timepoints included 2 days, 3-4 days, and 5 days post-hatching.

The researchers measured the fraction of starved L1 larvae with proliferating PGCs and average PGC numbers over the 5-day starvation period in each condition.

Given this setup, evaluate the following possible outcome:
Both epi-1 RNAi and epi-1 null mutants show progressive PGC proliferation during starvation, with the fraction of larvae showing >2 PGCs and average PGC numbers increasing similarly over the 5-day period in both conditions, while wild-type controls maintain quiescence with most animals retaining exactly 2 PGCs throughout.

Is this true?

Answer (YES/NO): NO